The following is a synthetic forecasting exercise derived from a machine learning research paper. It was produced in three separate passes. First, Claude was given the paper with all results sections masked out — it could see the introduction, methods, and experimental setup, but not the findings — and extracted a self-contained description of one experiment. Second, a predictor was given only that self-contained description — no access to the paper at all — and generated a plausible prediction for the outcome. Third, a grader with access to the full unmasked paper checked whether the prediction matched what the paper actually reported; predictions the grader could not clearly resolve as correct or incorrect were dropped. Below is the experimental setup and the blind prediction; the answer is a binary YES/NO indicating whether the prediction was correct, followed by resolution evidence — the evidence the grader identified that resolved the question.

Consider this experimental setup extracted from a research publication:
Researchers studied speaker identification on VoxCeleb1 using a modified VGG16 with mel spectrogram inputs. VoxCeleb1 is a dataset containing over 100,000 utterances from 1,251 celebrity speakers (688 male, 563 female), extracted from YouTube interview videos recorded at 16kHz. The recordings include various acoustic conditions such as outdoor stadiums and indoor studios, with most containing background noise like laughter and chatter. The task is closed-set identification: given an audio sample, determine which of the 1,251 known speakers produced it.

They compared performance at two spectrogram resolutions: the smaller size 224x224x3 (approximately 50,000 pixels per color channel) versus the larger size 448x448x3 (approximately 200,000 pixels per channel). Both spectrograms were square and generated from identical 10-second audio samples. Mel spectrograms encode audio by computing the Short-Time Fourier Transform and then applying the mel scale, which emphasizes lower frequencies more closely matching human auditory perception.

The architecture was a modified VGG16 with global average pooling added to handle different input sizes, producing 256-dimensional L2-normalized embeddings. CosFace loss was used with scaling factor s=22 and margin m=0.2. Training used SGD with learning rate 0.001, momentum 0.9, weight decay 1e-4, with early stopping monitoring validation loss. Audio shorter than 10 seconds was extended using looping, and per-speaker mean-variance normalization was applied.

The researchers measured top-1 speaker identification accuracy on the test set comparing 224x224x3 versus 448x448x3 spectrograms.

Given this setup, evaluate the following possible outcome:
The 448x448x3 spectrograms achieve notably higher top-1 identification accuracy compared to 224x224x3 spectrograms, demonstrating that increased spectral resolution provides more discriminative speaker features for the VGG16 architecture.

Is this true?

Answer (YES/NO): NO